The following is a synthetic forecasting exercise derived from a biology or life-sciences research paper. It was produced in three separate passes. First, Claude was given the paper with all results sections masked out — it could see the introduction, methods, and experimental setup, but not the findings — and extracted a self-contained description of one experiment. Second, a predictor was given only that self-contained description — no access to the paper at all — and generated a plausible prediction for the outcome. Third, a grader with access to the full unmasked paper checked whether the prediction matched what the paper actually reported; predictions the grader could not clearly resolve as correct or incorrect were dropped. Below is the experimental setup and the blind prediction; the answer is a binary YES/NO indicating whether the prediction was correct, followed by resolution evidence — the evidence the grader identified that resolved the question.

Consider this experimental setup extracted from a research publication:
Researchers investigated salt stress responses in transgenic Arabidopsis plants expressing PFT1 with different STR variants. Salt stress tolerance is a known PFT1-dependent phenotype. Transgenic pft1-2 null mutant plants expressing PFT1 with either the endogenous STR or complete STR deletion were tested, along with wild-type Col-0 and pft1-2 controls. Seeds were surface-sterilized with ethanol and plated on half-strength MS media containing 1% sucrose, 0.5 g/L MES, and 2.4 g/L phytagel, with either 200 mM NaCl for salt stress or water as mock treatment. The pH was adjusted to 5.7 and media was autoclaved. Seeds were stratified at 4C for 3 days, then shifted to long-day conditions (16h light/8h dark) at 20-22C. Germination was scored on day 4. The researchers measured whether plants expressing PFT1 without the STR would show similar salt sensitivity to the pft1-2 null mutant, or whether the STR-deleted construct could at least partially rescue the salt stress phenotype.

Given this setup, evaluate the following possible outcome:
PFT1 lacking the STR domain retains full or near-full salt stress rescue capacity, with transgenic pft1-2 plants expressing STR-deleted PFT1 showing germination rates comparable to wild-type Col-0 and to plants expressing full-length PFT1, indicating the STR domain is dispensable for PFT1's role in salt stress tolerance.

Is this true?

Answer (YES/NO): NO